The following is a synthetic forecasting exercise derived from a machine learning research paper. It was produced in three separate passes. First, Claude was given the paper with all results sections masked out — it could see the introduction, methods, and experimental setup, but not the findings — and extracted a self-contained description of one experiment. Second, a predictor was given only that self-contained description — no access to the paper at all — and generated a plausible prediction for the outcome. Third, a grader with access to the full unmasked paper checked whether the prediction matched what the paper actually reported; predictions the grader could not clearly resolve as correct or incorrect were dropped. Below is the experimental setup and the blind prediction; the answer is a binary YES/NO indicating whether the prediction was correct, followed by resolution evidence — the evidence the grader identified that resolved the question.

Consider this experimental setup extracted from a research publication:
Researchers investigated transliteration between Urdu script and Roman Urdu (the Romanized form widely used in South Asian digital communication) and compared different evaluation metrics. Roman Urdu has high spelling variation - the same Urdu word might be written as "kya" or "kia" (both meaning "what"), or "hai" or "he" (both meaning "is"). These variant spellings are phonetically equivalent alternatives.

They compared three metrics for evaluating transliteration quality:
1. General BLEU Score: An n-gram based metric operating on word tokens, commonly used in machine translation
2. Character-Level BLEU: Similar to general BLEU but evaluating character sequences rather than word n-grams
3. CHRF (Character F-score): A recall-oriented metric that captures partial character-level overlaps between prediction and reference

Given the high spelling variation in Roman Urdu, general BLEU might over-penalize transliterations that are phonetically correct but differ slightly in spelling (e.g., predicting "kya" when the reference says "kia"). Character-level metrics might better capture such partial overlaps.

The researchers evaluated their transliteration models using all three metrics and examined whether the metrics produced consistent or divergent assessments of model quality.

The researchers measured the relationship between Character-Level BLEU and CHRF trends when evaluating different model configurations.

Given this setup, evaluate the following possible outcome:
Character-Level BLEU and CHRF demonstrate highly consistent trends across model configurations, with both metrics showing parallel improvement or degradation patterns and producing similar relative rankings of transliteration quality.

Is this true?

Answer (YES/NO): YES